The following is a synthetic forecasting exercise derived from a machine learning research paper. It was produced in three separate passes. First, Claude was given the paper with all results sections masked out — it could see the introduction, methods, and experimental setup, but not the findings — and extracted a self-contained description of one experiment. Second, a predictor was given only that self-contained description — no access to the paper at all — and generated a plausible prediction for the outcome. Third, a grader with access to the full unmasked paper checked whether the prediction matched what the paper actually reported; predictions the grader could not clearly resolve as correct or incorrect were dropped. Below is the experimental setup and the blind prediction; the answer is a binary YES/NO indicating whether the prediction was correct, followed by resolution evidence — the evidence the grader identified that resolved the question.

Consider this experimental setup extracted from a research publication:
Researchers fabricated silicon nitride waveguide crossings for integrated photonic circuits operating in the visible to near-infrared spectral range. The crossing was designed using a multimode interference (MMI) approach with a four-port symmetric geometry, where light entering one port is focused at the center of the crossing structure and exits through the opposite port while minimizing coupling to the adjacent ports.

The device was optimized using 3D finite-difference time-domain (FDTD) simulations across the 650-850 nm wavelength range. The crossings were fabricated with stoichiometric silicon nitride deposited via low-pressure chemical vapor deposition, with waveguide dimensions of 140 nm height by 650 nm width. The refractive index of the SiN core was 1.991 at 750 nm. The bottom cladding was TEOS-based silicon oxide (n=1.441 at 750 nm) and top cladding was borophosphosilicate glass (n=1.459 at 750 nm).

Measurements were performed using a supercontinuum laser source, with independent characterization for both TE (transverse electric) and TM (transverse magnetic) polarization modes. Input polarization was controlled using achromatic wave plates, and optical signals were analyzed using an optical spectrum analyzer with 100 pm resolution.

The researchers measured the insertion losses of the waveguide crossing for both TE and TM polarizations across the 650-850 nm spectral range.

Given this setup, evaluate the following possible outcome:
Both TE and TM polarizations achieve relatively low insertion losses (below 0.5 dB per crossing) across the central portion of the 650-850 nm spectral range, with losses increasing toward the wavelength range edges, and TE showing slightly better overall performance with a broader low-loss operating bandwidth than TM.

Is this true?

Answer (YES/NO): NO